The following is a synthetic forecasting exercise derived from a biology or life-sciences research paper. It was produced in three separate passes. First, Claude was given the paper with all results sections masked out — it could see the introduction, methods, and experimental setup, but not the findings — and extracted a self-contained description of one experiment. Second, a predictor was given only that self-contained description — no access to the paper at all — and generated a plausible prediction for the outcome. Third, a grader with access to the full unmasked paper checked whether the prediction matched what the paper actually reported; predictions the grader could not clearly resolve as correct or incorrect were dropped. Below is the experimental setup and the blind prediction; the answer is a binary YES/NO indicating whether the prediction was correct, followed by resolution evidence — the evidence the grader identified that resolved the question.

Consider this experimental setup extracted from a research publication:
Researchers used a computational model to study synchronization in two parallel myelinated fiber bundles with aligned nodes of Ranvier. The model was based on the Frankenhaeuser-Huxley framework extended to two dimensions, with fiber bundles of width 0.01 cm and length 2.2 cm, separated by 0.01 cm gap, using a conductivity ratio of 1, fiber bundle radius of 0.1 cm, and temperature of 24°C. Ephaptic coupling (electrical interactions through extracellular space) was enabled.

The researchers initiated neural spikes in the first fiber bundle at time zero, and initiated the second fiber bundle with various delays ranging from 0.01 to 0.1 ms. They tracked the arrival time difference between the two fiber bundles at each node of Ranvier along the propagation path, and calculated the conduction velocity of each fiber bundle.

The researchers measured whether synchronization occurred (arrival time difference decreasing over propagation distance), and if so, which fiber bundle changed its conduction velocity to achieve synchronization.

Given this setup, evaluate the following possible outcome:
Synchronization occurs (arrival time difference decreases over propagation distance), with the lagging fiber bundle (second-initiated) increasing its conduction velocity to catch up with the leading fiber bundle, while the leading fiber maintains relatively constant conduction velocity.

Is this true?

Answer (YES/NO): YES